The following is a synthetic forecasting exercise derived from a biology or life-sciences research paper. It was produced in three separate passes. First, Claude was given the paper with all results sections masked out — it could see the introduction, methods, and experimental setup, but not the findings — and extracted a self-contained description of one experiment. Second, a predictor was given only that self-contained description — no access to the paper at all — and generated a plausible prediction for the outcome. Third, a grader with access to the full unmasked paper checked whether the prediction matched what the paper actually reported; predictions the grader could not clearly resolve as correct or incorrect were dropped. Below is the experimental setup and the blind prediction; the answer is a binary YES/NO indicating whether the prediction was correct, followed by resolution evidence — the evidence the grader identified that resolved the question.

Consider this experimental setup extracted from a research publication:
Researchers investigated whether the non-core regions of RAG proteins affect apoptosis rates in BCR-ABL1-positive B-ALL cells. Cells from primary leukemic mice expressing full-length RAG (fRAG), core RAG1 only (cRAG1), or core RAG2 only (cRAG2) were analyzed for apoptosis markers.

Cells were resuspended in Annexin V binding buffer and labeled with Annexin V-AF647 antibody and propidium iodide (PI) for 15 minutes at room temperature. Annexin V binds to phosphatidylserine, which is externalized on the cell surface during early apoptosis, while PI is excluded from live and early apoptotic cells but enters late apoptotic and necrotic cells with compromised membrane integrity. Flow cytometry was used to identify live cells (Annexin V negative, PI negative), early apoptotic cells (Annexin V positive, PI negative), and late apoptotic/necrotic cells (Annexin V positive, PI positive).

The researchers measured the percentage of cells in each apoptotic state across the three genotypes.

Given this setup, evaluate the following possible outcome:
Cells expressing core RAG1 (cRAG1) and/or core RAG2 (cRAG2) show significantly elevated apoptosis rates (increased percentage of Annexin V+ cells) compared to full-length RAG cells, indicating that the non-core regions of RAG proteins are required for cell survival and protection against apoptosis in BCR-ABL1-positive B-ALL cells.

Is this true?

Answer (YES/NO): NO